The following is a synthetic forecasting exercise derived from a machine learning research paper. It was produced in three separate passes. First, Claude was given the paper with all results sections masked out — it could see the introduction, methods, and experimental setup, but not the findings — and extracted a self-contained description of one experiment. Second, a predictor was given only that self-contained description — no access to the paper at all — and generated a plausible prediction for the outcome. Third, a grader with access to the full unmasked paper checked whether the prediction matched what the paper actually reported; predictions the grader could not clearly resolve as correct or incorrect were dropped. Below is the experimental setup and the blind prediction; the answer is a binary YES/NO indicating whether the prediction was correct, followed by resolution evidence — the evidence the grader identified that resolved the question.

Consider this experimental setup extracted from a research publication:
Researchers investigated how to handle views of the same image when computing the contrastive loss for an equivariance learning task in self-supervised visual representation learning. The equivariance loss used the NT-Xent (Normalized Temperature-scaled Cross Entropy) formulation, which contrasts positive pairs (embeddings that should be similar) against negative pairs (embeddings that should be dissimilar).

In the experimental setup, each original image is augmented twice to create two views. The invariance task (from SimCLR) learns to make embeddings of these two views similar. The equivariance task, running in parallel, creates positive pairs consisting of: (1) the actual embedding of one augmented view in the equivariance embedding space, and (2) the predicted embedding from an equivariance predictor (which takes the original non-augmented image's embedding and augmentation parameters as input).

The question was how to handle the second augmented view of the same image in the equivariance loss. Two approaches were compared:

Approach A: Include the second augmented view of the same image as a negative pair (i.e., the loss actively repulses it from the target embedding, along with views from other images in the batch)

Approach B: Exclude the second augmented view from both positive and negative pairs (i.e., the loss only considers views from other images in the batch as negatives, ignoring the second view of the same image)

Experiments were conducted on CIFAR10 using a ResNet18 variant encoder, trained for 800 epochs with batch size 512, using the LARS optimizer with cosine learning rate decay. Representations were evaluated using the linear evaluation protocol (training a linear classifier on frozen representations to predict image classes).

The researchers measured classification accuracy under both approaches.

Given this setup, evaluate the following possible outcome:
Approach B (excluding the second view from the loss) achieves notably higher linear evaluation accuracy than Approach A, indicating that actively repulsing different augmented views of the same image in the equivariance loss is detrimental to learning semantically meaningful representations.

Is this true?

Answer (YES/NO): NO